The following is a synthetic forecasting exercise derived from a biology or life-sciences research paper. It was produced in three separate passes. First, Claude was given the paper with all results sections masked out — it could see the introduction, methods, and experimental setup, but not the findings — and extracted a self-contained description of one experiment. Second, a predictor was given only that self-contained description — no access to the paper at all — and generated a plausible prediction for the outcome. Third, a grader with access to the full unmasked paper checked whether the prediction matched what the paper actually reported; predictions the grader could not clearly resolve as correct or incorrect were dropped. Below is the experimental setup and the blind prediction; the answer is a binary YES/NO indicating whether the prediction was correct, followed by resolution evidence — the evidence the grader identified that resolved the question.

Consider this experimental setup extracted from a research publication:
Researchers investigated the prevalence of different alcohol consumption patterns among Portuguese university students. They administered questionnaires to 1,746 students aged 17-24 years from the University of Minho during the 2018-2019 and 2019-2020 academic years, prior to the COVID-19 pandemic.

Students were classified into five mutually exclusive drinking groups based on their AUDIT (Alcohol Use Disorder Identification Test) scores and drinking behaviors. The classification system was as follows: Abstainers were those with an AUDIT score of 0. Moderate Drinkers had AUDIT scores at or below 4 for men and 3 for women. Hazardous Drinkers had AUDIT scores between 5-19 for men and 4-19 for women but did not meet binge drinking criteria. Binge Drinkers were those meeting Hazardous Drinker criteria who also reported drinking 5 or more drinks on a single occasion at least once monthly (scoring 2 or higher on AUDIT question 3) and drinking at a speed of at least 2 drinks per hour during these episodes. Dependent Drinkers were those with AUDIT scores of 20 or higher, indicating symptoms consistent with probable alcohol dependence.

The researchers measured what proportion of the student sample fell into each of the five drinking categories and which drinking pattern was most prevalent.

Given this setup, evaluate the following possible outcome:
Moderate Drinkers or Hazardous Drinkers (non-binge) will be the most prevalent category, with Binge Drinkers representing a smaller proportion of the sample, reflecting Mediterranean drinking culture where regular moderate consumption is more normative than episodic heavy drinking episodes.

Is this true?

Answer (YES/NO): YES